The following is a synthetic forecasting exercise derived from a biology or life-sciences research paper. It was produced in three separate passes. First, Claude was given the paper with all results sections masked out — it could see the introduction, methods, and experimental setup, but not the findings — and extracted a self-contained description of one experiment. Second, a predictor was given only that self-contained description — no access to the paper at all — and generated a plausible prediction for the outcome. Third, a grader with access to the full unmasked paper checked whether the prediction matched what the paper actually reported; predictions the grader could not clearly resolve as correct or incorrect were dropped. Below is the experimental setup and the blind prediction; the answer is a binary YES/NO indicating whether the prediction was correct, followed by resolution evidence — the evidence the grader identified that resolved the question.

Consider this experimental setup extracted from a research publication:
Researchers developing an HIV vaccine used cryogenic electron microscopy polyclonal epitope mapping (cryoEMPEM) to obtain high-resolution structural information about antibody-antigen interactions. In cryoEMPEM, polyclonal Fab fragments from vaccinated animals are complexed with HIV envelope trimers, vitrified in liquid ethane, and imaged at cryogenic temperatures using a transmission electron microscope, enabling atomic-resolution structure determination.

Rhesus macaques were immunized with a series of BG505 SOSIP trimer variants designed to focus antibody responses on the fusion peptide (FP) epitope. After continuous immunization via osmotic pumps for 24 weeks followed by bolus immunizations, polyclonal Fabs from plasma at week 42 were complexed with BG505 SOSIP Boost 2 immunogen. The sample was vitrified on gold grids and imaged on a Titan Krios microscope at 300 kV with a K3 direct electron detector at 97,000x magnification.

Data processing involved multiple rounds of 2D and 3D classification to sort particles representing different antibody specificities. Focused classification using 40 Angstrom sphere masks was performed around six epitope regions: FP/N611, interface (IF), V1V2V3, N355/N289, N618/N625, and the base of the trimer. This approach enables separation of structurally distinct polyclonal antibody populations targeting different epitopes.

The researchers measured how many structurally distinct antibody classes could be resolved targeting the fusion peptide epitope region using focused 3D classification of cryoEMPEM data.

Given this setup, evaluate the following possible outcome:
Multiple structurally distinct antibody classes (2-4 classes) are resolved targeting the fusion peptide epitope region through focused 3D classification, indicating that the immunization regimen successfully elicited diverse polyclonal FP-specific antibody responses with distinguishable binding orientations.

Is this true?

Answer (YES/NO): YES